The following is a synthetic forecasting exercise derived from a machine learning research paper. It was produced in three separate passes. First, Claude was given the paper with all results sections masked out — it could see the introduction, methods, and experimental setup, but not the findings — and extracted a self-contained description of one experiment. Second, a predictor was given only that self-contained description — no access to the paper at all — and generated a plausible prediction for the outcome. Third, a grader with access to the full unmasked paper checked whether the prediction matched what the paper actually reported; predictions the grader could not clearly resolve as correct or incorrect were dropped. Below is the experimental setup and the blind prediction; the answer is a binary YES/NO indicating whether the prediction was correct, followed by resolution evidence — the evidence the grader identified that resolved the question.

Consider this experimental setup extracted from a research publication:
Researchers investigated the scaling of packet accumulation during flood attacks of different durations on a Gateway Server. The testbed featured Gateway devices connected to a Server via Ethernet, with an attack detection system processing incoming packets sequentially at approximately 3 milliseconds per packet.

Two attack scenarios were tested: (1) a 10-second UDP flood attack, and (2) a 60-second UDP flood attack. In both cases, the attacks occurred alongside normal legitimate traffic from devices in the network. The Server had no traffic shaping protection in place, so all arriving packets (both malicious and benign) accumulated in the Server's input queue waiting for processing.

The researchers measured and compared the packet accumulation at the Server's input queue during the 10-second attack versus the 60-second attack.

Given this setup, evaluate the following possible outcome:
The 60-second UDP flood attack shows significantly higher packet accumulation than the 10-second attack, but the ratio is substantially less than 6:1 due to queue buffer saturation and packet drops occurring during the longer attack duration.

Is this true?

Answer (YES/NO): NO